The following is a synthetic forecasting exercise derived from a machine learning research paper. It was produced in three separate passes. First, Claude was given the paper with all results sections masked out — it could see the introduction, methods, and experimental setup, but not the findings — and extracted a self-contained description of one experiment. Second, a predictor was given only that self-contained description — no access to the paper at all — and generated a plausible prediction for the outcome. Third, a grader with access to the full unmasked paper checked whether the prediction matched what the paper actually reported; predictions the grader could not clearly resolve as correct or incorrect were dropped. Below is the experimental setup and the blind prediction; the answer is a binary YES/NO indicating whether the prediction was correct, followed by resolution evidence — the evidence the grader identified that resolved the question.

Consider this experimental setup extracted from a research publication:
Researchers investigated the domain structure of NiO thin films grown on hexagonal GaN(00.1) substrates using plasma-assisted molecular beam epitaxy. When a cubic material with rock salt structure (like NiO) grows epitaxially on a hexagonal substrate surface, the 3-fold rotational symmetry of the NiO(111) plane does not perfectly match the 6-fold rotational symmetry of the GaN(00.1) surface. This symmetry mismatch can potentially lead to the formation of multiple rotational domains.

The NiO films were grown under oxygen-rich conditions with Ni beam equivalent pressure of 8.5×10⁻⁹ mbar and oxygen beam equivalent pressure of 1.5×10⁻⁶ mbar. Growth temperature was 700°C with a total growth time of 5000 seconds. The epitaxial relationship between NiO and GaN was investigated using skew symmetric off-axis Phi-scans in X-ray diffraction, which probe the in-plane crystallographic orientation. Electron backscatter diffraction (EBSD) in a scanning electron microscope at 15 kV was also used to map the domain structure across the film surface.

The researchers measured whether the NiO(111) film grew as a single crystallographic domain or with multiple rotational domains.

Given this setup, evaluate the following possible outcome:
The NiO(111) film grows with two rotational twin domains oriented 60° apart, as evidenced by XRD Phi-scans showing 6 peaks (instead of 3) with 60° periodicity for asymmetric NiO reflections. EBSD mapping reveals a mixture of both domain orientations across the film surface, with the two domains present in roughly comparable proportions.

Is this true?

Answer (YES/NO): YES